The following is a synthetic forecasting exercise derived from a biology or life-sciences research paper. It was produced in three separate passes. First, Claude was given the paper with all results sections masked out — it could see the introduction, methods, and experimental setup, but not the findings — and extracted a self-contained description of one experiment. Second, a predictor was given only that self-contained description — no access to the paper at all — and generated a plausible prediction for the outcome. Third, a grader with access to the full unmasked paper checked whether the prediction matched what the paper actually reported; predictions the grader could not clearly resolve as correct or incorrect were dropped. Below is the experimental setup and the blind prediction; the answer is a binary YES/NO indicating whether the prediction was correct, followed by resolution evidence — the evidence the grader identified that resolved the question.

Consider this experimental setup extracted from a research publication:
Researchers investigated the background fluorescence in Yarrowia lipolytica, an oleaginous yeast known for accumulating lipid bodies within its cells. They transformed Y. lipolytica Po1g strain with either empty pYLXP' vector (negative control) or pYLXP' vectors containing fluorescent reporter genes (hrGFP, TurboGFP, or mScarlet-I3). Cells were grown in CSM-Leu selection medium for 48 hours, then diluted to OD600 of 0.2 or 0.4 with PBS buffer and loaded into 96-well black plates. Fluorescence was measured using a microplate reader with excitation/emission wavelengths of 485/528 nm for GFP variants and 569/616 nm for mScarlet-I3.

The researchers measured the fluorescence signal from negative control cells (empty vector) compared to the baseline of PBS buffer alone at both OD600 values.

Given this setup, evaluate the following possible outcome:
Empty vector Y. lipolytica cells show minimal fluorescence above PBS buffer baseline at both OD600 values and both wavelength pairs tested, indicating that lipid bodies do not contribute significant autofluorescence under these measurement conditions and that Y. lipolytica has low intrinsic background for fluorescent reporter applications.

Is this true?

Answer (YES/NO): NO